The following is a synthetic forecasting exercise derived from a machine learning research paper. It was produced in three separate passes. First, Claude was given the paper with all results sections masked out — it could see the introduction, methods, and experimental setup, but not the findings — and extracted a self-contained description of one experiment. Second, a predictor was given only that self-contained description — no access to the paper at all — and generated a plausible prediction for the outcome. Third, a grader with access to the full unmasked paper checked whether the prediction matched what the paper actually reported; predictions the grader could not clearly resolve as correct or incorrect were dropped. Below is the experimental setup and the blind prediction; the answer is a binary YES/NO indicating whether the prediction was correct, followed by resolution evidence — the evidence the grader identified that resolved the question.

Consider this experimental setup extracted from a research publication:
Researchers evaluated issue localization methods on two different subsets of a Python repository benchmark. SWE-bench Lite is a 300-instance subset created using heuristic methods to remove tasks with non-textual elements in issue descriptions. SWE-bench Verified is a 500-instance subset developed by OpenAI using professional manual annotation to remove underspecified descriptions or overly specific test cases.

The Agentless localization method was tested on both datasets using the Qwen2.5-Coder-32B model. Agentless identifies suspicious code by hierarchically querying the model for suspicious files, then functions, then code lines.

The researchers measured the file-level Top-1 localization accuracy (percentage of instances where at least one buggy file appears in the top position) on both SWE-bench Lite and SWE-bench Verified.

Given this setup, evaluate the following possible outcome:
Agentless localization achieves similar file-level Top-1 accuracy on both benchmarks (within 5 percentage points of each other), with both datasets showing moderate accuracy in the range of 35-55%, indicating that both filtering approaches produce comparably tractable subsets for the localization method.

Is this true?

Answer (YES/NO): NO